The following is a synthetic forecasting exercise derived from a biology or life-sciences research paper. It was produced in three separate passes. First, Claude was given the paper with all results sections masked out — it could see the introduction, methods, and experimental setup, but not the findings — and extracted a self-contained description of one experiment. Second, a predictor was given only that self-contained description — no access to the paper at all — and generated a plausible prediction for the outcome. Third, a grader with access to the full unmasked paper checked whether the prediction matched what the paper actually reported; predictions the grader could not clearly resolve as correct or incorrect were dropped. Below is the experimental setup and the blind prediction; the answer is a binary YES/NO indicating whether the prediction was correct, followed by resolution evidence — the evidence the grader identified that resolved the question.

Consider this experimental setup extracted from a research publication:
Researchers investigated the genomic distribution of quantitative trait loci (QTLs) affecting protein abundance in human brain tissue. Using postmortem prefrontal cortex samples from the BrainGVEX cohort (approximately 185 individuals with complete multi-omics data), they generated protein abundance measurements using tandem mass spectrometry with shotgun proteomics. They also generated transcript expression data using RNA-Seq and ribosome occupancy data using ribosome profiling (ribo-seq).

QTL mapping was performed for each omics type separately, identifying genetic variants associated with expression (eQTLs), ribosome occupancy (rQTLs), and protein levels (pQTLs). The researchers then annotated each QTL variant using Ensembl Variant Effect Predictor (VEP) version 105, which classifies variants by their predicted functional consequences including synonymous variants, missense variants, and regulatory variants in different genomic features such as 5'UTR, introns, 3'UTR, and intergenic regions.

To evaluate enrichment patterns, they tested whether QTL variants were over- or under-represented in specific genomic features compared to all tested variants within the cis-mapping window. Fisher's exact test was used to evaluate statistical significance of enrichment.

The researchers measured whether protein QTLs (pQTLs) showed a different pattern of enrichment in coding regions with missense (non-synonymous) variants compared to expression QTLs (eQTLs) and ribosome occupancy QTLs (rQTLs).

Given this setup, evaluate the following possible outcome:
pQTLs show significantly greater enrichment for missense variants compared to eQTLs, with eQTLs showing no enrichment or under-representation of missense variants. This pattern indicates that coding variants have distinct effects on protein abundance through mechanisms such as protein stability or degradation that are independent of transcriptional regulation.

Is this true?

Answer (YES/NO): NO